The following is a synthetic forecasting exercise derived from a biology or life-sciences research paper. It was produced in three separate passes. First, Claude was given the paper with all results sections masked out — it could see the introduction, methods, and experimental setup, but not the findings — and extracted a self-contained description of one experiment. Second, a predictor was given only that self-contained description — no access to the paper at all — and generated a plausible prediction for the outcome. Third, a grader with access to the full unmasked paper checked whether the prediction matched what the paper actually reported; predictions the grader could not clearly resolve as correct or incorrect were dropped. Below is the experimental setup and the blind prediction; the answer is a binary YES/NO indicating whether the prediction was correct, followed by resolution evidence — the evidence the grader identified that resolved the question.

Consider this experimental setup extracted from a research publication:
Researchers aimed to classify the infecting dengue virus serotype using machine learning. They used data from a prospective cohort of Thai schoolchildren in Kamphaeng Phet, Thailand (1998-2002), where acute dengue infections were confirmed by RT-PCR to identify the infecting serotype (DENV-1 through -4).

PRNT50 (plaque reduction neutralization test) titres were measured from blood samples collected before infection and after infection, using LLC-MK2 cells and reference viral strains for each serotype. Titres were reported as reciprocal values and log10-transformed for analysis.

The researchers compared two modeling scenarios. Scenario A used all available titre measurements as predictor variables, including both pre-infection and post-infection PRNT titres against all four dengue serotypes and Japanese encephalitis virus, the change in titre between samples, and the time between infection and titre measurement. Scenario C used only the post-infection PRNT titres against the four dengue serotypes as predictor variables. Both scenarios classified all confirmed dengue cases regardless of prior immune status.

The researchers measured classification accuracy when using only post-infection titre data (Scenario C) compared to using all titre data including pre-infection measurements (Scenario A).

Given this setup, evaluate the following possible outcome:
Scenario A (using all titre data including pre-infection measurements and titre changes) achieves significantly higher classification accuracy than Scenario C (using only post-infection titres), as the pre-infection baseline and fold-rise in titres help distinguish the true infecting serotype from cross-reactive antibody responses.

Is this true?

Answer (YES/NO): NO